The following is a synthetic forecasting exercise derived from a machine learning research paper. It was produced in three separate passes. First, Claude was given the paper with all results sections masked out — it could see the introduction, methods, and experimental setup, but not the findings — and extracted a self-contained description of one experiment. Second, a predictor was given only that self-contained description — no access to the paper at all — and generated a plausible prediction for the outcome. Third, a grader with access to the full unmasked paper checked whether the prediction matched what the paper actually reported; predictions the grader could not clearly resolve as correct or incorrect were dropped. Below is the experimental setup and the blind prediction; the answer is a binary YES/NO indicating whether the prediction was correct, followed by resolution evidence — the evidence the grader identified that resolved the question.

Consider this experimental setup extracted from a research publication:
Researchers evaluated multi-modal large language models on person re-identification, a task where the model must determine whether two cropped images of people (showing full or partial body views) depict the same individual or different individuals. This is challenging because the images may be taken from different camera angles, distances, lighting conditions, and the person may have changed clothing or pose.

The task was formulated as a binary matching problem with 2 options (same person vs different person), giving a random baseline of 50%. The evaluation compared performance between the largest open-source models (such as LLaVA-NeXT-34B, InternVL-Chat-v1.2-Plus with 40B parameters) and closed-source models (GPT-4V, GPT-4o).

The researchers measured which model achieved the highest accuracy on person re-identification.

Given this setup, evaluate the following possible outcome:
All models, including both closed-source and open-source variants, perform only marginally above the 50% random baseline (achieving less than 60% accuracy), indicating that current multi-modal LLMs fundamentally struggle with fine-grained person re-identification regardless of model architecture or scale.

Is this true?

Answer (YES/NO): NO